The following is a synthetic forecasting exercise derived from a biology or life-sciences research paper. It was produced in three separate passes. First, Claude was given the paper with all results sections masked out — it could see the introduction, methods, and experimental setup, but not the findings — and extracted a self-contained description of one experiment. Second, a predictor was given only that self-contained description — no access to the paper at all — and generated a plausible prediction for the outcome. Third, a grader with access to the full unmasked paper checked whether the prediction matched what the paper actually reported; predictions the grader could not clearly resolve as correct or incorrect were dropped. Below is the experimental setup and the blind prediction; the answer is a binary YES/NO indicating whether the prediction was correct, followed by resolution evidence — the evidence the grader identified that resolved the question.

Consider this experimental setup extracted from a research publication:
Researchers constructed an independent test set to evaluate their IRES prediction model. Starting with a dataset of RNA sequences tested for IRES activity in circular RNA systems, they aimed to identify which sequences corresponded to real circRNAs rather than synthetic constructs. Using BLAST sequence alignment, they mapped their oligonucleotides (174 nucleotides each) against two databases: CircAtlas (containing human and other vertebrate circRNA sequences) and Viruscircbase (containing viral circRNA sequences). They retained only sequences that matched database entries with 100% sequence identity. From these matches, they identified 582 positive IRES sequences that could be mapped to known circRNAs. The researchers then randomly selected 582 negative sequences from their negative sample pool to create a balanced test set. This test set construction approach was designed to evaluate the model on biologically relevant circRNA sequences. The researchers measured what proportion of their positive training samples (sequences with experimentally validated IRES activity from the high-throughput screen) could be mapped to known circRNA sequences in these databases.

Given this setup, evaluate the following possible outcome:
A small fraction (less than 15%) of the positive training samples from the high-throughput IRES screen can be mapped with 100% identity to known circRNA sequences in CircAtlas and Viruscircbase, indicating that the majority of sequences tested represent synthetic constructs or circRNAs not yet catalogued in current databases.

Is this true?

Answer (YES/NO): YES